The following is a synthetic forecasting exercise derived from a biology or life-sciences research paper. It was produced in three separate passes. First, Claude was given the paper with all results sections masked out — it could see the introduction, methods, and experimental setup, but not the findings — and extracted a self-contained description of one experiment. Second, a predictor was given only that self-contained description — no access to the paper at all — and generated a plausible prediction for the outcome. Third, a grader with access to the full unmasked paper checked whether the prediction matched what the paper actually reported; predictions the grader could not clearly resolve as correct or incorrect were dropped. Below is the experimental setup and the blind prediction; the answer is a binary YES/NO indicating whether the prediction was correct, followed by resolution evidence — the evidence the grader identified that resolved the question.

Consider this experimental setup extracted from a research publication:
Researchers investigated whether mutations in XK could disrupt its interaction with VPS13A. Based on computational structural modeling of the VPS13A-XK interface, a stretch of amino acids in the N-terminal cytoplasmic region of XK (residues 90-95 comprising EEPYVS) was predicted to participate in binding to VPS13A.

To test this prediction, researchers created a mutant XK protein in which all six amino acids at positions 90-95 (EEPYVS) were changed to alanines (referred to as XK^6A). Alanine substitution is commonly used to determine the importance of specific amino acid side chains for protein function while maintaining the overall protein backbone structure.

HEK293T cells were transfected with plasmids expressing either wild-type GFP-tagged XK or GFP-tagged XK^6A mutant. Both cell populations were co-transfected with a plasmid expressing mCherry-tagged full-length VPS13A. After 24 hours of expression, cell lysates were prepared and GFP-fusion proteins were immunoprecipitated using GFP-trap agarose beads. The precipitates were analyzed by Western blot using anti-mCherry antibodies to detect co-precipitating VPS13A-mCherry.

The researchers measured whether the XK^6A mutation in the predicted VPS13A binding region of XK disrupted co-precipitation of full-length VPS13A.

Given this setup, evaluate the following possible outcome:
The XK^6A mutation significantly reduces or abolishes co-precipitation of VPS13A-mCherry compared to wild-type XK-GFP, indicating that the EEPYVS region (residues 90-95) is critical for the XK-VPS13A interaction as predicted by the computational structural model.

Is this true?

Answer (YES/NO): YES